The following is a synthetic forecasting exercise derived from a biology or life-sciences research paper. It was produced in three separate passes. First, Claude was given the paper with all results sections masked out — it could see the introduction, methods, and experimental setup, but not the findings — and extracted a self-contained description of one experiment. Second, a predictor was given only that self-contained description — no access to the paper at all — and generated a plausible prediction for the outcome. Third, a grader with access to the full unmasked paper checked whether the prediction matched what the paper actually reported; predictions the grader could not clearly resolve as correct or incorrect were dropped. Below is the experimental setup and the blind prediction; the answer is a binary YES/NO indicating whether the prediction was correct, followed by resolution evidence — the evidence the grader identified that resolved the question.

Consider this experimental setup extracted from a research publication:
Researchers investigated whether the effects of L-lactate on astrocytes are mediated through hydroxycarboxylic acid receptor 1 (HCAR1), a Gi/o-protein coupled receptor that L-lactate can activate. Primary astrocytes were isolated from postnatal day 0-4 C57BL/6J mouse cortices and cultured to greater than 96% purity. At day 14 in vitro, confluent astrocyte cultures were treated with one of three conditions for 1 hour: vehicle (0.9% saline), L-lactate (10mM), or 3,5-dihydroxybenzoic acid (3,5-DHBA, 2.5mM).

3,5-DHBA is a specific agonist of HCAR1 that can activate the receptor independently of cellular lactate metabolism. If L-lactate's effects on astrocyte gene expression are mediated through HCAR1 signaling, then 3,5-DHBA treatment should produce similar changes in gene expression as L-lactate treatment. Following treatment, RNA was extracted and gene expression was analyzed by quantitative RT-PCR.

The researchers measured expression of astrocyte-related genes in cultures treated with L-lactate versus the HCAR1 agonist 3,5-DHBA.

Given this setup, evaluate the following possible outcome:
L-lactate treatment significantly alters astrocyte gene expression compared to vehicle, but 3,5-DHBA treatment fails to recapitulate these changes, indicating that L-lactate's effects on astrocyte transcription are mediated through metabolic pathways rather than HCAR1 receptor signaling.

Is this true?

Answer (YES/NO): NO